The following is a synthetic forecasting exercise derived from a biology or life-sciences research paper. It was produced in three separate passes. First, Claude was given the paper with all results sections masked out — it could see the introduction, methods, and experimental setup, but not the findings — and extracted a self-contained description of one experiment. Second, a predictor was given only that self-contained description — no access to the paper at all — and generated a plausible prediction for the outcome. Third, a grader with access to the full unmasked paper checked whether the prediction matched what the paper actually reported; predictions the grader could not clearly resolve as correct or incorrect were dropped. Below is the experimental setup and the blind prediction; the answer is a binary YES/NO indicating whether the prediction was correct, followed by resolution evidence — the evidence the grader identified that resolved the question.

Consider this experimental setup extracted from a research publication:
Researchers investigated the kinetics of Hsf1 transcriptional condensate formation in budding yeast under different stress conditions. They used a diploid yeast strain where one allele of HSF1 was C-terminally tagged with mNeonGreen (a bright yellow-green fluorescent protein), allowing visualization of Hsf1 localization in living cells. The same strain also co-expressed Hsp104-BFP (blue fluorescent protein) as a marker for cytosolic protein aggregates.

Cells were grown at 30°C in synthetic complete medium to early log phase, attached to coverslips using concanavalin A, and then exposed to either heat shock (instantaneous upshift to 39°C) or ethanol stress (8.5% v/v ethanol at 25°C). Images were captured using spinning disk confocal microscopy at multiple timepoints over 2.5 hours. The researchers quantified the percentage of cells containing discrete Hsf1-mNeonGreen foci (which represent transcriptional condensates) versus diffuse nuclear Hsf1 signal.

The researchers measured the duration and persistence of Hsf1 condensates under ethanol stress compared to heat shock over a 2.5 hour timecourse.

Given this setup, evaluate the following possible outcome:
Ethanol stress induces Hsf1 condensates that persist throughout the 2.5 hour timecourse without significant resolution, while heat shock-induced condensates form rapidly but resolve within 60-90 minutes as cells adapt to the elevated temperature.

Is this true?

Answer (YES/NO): YES